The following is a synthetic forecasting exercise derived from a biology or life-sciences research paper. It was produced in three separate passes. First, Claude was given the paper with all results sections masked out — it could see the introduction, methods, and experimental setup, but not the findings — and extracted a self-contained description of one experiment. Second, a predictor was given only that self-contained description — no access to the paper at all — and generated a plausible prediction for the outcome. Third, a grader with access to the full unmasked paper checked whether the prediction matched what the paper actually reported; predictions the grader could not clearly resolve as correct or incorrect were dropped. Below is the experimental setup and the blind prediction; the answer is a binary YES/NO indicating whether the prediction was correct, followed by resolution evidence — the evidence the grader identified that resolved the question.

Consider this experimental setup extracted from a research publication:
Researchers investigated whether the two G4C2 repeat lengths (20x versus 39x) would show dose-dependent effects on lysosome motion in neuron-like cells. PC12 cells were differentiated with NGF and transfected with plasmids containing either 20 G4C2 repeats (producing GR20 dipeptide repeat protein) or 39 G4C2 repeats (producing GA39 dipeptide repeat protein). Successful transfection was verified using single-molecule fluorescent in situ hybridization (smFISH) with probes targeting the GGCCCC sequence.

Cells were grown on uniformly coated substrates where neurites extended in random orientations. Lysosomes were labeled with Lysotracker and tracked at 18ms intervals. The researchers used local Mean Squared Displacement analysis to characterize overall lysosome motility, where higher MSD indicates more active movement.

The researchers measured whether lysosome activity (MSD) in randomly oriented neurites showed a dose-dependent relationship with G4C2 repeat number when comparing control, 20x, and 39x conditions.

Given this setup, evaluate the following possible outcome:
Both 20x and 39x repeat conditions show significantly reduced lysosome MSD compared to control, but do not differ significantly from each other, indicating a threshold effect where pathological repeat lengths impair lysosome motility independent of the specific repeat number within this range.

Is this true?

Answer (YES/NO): NO